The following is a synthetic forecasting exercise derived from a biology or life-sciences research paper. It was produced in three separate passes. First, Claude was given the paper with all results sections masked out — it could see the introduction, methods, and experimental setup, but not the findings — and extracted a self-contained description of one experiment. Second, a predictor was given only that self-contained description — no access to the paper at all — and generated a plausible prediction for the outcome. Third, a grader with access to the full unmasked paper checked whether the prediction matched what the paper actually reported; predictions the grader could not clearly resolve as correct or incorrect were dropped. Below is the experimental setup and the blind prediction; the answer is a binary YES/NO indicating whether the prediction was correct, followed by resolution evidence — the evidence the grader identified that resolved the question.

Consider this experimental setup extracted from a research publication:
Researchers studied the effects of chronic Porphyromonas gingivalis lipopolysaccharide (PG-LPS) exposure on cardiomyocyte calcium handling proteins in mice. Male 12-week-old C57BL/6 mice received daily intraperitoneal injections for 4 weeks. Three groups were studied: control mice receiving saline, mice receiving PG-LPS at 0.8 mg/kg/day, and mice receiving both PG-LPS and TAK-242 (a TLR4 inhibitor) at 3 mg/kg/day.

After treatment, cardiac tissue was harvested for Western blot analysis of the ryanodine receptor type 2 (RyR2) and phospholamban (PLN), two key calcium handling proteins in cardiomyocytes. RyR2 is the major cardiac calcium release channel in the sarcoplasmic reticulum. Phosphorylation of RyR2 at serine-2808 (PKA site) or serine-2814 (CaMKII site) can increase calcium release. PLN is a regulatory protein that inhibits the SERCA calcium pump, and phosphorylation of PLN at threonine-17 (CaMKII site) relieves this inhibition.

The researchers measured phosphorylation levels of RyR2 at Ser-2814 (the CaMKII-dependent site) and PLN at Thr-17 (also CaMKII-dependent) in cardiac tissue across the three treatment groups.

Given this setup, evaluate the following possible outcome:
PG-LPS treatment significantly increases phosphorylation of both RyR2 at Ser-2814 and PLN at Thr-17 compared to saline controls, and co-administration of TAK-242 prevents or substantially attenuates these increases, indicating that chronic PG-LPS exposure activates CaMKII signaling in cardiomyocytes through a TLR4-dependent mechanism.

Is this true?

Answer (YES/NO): YES